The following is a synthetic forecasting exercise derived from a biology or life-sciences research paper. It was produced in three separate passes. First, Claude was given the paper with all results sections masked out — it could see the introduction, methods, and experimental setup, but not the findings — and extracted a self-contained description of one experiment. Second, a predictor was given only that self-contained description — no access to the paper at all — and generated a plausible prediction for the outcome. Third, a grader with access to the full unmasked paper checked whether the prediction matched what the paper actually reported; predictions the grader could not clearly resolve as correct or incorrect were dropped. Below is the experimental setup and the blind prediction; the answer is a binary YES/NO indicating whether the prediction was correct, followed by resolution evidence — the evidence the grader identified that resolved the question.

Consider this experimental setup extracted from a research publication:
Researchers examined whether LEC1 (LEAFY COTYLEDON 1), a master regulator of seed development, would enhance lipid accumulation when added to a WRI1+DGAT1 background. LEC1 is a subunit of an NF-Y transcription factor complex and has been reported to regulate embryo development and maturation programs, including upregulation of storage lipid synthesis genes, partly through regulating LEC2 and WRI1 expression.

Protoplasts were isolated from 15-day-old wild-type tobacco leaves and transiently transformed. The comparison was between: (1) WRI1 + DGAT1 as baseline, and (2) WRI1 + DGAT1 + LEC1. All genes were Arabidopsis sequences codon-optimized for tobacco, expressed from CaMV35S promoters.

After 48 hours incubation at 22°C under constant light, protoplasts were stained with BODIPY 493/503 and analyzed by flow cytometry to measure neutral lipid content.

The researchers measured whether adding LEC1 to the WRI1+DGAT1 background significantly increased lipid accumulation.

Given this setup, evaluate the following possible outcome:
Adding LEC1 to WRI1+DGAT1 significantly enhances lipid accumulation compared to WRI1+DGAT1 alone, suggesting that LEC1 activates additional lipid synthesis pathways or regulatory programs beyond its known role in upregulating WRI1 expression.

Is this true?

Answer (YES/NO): NO